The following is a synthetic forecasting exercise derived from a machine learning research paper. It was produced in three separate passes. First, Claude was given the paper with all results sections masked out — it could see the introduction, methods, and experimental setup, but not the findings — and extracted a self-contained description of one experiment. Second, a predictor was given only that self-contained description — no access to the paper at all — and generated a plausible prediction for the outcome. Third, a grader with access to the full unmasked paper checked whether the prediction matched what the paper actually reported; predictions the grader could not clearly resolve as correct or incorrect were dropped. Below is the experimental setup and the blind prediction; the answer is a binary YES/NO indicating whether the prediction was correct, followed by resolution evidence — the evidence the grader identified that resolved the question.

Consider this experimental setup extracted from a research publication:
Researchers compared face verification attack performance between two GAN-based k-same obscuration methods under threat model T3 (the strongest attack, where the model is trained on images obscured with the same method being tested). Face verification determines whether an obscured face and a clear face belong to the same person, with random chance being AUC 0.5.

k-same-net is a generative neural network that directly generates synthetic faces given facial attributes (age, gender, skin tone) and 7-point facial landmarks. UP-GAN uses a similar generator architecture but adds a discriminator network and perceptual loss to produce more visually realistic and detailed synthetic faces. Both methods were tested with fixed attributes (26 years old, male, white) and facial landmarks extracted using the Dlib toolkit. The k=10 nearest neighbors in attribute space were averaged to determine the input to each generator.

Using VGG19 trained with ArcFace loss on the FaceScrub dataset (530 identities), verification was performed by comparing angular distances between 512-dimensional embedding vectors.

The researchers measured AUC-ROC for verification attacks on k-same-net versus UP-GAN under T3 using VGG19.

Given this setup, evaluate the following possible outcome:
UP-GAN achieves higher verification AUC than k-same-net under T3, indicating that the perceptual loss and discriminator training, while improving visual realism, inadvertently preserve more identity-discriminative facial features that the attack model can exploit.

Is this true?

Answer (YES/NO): NO